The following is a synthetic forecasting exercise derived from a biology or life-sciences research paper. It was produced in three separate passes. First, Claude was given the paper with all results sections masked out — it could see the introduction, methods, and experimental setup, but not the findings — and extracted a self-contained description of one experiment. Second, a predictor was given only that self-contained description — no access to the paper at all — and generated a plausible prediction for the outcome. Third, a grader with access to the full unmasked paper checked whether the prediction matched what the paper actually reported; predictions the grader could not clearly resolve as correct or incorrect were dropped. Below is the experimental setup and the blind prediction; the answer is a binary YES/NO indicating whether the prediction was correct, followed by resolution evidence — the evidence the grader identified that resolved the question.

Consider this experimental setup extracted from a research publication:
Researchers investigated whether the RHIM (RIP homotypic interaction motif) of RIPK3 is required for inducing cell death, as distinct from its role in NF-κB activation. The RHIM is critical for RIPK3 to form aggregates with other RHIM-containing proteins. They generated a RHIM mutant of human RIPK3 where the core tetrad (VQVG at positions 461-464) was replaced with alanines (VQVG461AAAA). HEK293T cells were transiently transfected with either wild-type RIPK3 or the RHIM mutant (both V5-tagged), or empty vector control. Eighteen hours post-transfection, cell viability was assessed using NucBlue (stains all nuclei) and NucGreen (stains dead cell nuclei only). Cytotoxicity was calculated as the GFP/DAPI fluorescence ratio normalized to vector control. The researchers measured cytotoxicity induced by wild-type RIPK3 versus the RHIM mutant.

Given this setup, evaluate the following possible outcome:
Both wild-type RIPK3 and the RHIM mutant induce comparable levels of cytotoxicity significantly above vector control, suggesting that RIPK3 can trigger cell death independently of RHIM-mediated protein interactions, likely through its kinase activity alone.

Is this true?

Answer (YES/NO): NO